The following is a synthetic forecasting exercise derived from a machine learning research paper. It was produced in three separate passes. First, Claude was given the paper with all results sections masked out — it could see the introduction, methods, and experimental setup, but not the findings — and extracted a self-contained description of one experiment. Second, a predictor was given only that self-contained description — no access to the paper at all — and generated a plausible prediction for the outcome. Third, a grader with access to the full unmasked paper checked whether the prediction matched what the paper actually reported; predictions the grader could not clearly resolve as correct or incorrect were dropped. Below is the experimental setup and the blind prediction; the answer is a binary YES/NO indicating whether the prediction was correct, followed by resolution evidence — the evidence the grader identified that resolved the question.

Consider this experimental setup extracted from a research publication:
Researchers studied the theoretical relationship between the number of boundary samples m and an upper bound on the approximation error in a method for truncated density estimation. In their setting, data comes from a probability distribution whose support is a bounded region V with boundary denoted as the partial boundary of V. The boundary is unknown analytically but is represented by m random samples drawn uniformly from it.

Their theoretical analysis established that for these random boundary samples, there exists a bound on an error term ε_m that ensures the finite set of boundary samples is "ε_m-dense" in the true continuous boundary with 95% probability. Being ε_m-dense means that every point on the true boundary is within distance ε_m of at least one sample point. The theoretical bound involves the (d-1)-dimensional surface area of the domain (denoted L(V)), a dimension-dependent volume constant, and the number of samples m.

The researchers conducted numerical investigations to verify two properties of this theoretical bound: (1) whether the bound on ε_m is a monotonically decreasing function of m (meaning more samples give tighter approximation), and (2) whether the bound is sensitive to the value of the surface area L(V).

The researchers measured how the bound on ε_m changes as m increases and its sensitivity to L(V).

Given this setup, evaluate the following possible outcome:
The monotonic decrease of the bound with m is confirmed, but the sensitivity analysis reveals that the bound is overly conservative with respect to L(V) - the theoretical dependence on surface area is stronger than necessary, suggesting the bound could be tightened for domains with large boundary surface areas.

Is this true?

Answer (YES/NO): NO